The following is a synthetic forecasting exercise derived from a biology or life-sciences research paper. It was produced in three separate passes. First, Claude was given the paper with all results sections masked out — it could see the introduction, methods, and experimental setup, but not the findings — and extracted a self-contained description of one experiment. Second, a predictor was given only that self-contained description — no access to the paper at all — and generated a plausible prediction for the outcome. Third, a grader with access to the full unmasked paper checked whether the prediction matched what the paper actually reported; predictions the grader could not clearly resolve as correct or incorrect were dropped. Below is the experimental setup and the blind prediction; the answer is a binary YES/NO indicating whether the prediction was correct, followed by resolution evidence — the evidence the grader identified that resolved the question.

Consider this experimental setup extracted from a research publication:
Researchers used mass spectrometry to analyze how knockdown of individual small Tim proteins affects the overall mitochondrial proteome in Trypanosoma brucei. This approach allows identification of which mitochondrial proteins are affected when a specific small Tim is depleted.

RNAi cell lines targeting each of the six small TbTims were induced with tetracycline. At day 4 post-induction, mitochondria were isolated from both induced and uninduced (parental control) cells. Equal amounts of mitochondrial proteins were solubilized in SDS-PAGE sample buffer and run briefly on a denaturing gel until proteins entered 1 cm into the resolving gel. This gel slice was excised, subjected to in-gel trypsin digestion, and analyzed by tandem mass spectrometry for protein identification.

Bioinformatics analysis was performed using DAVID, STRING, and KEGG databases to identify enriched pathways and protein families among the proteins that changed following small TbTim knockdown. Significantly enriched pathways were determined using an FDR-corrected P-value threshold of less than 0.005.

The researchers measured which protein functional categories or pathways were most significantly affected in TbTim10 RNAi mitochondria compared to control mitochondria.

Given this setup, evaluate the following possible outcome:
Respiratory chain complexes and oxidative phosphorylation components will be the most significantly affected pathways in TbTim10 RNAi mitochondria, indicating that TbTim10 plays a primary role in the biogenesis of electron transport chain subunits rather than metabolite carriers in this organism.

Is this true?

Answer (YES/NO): NO